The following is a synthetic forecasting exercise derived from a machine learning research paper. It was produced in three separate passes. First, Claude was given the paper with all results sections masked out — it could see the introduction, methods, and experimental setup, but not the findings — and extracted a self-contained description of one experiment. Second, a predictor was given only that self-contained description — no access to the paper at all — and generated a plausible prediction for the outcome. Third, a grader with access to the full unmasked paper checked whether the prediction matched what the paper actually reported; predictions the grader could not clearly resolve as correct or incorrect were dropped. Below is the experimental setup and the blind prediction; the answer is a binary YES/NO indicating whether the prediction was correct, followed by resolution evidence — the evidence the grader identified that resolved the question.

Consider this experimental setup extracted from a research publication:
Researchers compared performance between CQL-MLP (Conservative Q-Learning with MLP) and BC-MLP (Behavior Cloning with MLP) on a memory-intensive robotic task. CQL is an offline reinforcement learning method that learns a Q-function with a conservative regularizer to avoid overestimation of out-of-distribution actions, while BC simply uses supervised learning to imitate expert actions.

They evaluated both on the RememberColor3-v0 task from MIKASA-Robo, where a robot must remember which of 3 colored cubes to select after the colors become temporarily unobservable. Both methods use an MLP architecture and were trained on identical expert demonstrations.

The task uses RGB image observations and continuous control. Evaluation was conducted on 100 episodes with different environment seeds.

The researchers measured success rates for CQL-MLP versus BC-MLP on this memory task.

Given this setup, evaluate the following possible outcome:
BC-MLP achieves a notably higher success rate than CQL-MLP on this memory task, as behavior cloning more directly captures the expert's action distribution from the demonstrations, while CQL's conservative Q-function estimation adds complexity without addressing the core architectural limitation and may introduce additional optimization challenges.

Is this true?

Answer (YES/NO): NO